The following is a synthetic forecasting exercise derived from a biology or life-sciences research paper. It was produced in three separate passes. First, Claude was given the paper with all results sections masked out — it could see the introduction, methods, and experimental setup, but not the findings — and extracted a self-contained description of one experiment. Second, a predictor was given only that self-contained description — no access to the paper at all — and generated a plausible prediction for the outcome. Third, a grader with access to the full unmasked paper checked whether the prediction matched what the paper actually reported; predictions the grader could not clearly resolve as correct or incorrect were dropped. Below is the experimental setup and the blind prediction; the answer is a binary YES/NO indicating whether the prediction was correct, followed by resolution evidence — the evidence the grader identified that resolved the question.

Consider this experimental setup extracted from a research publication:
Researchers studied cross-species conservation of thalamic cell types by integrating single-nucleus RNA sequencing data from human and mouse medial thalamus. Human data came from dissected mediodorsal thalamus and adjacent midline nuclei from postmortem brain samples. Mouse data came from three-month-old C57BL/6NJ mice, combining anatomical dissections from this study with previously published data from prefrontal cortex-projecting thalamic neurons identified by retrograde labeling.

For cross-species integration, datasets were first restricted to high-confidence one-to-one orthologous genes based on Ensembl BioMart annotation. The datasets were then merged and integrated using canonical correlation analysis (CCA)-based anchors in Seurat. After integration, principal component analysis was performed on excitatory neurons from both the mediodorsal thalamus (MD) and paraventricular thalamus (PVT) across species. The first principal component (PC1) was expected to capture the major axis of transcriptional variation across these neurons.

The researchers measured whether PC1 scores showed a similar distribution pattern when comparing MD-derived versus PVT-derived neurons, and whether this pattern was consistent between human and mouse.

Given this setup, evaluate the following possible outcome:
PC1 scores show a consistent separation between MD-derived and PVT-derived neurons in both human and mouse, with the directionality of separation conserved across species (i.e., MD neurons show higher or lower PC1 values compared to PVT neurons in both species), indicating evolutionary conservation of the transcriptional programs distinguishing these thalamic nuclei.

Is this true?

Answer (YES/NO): YES